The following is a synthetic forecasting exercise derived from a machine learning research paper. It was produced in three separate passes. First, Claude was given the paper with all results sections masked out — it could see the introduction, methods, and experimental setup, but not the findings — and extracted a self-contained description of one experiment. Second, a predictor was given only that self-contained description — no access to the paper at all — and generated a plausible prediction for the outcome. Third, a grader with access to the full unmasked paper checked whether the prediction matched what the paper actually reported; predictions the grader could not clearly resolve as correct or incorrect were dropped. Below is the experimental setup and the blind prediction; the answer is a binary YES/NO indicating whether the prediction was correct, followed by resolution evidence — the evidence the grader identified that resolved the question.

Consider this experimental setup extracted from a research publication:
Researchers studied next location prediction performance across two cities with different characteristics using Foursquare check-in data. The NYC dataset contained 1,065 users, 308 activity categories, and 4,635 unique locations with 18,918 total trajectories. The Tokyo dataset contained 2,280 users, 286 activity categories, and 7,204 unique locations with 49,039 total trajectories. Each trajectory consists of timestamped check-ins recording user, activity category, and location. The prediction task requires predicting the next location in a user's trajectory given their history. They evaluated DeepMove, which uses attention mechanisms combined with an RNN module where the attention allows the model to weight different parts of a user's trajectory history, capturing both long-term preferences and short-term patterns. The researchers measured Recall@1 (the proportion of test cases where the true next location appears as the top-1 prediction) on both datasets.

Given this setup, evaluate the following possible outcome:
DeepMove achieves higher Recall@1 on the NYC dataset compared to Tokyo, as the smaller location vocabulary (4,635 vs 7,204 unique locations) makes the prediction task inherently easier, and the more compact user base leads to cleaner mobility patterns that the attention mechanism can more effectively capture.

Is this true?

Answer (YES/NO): YES